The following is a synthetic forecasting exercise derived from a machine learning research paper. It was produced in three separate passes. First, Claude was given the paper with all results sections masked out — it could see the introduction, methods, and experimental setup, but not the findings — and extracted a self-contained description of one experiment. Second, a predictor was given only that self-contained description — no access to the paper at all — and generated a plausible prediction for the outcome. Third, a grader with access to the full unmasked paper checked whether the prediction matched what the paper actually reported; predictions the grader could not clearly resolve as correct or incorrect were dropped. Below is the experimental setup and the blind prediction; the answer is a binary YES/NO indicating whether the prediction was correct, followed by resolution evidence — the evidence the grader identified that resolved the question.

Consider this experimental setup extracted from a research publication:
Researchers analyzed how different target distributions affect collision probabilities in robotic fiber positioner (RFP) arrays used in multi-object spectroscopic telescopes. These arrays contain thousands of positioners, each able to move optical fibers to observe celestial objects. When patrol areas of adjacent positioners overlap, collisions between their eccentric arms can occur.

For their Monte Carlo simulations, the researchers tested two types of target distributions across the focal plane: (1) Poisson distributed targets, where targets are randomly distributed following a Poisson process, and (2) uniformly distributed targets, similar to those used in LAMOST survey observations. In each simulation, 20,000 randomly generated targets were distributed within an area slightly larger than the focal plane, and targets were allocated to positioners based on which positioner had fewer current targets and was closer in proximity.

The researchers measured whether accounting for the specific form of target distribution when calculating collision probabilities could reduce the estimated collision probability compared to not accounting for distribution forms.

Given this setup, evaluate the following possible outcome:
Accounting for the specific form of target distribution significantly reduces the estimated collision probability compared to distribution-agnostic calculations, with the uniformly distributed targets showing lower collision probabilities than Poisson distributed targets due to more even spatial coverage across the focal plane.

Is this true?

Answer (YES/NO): NO